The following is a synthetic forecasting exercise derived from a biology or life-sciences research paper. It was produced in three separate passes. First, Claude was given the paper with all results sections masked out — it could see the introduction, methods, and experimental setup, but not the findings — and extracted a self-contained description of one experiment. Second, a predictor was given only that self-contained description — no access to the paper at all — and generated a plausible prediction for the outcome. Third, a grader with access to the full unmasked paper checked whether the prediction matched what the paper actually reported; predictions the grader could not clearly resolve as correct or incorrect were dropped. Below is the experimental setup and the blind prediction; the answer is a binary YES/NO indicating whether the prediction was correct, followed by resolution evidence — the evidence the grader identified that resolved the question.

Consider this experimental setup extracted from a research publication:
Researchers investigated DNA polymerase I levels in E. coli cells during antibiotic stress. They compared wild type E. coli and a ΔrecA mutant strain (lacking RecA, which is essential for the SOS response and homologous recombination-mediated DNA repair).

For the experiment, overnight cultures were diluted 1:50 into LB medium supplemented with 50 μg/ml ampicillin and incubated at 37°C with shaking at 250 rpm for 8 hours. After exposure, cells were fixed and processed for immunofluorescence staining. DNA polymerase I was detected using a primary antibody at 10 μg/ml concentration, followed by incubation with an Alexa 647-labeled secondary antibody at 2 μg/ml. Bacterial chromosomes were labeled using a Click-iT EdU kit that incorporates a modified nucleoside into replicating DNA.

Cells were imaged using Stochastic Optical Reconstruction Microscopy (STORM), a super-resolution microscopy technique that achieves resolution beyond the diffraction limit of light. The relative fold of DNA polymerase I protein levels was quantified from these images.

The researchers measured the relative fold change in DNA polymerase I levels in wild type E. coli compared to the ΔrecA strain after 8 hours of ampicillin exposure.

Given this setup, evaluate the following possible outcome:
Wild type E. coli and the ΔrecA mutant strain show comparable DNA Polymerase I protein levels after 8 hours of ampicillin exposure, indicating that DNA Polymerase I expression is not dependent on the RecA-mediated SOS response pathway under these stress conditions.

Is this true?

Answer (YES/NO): NO